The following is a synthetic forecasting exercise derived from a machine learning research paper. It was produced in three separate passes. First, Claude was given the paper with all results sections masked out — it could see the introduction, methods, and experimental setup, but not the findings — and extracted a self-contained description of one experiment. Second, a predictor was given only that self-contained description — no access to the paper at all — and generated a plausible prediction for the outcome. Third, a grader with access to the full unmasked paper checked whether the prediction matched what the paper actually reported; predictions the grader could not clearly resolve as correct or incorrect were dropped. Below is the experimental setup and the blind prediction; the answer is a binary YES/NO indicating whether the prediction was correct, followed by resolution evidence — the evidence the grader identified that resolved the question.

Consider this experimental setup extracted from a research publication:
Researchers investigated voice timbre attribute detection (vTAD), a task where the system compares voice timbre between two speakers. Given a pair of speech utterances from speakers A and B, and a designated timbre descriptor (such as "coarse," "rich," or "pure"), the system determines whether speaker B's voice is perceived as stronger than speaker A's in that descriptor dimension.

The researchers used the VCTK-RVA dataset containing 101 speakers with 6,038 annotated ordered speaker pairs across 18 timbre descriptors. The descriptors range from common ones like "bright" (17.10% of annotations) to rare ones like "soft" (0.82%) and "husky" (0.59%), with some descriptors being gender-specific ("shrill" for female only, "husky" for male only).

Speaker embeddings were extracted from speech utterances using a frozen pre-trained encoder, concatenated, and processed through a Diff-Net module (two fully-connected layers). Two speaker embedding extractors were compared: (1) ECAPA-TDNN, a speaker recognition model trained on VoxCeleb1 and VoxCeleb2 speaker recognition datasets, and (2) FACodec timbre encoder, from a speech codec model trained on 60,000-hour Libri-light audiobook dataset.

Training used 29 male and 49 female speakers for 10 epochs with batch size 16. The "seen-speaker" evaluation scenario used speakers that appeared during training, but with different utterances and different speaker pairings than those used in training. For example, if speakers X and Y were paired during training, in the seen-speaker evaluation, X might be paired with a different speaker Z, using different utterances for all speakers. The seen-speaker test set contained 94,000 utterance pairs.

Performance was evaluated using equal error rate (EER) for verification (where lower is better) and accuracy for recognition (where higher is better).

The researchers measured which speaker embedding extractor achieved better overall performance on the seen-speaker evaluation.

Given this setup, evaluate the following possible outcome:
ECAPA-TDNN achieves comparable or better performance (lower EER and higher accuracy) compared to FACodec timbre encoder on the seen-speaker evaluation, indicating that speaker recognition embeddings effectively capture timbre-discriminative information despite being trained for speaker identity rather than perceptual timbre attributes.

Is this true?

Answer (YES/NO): YES